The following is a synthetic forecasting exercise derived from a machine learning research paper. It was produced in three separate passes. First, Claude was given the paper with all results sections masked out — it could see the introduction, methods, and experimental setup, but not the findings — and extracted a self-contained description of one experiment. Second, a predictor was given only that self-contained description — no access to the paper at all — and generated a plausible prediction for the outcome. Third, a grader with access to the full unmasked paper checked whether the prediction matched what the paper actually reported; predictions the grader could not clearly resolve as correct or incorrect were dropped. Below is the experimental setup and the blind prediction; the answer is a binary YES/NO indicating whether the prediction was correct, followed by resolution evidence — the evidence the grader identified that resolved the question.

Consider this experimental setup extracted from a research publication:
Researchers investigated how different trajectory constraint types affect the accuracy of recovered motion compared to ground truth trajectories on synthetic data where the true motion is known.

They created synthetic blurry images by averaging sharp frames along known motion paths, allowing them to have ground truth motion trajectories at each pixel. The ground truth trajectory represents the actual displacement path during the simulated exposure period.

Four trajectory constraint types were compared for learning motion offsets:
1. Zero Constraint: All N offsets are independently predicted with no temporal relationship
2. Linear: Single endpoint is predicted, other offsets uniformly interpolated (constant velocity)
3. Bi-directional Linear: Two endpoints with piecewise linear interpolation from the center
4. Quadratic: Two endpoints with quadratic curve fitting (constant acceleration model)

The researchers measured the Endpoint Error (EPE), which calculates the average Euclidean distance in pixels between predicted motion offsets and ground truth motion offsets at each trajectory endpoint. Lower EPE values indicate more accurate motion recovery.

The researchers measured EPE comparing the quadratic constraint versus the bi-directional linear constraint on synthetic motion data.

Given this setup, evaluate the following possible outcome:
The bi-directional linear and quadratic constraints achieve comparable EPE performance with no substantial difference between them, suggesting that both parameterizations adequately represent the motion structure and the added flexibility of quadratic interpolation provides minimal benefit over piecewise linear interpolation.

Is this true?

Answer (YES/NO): NO